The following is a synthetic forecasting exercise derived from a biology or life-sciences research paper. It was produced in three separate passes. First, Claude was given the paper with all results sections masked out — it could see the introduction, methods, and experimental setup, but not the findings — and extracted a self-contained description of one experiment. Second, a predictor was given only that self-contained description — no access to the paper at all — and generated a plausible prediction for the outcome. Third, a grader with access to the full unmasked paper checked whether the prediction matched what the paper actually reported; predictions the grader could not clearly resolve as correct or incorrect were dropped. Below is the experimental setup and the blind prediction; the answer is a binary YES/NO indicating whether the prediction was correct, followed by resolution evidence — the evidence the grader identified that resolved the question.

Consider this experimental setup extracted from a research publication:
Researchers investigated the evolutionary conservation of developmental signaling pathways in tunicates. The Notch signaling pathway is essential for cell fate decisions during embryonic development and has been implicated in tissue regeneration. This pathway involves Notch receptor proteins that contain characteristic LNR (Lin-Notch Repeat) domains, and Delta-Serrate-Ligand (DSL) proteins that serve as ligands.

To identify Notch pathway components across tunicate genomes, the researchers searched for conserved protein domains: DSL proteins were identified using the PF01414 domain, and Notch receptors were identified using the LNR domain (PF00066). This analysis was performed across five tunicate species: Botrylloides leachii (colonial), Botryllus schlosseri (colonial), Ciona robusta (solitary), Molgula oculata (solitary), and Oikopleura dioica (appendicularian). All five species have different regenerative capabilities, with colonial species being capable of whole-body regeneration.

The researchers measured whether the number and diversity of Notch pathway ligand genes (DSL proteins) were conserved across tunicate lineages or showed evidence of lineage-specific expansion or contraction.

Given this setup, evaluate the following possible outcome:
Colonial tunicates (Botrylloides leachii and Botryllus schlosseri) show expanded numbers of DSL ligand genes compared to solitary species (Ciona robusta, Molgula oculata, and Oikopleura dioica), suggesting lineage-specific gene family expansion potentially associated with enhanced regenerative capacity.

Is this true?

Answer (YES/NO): NO